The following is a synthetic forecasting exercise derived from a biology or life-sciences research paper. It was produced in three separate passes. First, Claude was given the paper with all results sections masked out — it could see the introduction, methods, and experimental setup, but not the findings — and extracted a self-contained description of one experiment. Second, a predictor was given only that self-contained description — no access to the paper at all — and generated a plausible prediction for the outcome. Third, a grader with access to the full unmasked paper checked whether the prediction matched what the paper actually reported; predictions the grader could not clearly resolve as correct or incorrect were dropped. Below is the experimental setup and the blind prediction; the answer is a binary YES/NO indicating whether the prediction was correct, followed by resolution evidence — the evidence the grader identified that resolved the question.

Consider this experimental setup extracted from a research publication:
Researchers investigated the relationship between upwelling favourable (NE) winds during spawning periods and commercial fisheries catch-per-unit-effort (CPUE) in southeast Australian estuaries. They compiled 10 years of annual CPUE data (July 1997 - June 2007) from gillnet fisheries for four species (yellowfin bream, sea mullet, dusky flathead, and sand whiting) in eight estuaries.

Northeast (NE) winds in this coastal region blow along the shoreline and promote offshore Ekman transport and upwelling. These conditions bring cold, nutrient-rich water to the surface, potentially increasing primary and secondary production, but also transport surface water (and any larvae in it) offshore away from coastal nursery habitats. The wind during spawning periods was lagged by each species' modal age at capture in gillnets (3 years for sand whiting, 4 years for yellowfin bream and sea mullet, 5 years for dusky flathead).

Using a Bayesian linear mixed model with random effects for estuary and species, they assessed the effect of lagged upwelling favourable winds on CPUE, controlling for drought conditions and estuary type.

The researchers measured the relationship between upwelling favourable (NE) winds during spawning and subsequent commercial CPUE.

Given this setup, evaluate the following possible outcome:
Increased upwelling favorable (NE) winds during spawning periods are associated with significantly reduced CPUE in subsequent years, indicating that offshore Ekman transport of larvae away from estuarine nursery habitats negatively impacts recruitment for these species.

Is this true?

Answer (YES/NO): YES